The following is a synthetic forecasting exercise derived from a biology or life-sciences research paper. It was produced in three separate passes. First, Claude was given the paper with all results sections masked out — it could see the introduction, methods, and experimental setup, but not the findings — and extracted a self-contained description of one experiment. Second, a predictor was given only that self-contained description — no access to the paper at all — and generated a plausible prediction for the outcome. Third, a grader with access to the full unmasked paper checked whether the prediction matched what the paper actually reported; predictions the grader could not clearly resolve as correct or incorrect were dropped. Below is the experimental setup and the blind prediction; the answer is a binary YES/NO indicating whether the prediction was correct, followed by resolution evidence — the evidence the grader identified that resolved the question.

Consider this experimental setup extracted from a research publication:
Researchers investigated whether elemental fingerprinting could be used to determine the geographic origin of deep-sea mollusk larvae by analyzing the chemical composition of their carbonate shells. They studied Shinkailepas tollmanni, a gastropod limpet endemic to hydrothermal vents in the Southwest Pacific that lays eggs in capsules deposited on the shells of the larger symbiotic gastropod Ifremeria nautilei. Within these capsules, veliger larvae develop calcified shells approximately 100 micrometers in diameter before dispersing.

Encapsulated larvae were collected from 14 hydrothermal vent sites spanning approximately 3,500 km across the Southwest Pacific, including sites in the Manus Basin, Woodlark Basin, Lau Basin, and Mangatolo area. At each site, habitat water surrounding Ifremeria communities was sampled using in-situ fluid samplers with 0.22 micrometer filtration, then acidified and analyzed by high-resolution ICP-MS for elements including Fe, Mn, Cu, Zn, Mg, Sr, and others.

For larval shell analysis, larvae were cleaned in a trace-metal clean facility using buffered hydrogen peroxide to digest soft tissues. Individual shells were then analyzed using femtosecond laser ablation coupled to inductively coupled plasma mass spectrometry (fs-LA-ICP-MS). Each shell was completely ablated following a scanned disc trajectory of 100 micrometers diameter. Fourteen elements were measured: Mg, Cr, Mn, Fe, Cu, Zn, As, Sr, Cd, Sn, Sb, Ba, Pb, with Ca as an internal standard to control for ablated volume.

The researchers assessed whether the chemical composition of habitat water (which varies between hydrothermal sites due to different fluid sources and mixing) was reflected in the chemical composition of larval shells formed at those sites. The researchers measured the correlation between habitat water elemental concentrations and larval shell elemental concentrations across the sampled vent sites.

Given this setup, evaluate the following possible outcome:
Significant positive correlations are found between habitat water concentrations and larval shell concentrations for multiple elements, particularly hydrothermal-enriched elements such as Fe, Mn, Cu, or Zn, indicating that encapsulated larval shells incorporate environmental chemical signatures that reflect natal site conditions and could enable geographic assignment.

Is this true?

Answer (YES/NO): NO